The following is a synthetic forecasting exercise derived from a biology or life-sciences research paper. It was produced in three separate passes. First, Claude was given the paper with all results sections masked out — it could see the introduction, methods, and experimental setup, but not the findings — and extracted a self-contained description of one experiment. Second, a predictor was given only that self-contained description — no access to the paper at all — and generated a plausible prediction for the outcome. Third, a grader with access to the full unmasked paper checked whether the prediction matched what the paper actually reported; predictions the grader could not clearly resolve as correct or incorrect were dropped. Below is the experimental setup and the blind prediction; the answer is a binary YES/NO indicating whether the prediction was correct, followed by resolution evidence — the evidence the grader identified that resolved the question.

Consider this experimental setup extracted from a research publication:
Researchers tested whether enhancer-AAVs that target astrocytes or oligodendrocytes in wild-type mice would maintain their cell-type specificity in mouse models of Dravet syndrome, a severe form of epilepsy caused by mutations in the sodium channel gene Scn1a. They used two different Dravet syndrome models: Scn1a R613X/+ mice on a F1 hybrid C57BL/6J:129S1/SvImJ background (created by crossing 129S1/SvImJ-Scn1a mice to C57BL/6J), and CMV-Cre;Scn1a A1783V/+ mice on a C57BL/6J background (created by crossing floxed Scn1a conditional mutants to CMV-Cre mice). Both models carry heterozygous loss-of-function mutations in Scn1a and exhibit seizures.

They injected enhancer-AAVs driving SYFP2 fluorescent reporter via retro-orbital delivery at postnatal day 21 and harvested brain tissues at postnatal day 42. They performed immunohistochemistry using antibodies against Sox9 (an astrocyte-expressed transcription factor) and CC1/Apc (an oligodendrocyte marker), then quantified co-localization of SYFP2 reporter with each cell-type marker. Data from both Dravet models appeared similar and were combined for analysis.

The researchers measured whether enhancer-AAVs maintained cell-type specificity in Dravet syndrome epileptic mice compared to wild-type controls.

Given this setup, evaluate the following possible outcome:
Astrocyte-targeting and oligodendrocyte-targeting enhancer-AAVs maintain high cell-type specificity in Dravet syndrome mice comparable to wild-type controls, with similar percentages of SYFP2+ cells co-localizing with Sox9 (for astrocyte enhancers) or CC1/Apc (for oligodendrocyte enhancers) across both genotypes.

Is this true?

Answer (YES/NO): NO